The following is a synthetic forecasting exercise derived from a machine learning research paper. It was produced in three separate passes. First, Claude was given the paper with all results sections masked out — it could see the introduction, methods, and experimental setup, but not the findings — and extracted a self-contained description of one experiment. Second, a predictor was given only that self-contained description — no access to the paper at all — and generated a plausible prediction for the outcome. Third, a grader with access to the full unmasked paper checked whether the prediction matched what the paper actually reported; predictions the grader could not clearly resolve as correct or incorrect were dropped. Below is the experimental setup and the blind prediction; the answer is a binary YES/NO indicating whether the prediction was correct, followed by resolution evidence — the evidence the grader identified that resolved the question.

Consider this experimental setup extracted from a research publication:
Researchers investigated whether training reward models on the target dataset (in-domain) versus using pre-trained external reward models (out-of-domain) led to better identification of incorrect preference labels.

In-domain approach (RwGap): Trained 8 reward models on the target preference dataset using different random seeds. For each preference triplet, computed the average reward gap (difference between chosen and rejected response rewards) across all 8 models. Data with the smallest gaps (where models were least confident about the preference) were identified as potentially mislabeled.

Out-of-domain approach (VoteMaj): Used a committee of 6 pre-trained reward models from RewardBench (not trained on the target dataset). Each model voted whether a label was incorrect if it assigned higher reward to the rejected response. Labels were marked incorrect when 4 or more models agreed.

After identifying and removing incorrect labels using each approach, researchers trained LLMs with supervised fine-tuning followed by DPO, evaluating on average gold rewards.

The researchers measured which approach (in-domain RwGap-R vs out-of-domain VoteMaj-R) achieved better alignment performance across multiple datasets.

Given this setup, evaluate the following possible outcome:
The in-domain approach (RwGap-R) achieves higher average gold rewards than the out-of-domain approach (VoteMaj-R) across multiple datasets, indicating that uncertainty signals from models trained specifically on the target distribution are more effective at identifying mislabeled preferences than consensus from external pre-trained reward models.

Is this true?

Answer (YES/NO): NO